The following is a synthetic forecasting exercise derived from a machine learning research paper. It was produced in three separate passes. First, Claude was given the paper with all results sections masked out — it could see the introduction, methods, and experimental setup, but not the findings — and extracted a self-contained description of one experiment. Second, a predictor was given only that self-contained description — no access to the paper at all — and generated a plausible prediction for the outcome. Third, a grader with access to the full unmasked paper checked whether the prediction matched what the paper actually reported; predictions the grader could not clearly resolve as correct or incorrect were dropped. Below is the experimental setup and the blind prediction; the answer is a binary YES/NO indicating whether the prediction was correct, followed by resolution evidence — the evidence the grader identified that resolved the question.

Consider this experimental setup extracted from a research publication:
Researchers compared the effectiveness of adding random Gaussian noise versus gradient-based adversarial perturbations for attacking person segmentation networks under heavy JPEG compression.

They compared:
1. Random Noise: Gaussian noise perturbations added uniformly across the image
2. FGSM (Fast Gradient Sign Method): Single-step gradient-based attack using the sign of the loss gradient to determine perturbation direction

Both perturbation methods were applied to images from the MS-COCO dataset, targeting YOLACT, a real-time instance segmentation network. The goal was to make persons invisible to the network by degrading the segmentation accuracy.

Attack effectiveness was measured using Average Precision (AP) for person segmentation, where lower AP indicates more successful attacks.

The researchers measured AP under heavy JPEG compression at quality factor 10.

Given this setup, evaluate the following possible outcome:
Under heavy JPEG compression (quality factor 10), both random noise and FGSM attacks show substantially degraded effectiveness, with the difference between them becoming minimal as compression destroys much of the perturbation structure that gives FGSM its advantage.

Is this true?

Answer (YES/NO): NO